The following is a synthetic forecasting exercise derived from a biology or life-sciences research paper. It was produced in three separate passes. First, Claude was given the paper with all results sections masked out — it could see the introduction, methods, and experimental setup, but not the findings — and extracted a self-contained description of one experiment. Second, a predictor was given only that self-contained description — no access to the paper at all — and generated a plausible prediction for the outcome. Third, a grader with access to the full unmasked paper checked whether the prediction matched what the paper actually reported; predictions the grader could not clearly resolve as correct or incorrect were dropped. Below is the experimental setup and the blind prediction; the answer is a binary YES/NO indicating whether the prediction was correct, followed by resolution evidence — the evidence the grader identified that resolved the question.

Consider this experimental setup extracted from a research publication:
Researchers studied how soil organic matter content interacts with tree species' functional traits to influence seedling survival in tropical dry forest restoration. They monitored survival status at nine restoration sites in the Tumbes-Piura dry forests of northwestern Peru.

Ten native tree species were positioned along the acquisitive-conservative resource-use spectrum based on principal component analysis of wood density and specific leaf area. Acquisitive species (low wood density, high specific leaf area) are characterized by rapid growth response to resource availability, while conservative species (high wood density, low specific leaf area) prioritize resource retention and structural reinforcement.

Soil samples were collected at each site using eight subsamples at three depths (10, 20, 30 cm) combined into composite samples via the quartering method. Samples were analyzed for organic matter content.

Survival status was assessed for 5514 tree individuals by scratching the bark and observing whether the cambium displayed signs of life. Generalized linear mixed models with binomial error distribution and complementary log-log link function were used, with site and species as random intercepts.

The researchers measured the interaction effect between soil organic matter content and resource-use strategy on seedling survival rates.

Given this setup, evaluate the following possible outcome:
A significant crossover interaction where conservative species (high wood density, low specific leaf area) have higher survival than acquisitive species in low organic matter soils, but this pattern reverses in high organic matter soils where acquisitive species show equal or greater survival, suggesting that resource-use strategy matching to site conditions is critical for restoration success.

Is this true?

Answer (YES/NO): NO